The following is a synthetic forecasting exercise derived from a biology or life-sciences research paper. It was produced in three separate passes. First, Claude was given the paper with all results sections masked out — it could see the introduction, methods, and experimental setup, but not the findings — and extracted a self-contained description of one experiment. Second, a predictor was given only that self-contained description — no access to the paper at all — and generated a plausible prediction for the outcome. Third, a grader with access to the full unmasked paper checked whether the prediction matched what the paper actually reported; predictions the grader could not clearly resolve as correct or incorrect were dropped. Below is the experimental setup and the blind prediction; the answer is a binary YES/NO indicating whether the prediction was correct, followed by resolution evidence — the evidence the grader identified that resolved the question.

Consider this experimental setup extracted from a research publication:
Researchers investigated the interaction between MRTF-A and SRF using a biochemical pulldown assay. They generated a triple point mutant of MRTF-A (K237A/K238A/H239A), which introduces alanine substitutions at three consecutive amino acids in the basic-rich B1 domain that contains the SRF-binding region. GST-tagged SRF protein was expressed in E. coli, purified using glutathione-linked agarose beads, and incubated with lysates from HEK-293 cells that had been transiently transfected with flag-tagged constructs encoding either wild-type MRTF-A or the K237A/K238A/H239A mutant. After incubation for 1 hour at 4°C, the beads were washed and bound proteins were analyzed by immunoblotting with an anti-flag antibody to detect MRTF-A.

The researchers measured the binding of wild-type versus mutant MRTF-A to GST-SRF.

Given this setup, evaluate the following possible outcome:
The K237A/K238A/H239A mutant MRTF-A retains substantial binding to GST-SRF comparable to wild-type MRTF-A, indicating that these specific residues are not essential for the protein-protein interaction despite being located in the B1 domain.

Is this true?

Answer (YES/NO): NO